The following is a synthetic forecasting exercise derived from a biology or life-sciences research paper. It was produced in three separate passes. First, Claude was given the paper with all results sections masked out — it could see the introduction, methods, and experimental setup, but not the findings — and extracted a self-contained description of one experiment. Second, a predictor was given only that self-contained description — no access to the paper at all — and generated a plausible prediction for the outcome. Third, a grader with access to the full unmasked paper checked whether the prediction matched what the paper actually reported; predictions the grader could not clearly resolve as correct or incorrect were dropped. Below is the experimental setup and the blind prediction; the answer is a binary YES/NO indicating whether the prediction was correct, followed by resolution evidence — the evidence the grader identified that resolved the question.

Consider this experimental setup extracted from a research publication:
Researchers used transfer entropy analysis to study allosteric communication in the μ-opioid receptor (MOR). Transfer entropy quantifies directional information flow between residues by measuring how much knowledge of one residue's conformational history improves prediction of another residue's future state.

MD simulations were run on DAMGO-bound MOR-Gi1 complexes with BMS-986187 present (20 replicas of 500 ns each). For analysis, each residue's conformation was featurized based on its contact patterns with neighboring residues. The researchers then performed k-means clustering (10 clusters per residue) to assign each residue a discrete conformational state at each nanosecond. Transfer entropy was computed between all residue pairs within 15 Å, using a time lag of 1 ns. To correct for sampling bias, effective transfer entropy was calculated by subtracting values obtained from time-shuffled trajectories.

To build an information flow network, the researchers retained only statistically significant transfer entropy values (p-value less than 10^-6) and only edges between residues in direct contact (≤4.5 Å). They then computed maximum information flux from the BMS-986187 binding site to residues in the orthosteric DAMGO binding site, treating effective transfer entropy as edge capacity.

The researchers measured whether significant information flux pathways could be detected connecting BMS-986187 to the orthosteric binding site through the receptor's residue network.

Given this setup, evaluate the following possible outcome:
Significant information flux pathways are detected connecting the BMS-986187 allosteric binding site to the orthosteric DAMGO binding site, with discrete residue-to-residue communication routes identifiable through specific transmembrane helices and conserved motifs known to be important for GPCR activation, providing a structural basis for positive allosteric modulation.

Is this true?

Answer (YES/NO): YES